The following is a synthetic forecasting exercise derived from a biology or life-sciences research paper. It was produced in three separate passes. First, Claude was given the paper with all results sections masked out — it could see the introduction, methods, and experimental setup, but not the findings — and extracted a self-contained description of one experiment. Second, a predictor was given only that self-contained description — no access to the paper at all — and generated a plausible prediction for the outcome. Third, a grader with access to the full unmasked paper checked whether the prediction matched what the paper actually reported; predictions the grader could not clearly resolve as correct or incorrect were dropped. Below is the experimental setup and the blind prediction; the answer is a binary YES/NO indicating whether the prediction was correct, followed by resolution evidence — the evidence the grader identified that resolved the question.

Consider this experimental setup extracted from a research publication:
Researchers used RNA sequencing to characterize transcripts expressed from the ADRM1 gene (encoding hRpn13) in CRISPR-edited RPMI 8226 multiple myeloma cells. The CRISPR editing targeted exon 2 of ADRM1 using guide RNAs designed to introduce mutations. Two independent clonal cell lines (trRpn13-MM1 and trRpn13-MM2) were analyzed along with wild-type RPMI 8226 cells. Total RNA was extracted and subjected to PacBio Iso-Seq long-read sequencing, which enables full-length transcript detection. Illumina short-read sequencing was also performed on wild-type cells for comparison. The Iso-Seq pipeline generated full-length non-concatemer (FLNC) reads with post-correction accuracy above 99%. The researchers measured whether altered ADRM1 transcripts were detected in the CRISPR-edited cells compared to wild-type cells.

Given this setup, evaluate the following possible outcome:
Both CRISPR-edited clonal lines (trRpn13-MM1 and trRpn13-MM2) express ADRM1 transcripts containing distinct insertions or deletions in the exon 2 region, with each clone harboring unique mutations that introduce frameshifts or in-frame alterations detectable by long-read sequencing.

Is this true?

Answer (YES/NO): YES